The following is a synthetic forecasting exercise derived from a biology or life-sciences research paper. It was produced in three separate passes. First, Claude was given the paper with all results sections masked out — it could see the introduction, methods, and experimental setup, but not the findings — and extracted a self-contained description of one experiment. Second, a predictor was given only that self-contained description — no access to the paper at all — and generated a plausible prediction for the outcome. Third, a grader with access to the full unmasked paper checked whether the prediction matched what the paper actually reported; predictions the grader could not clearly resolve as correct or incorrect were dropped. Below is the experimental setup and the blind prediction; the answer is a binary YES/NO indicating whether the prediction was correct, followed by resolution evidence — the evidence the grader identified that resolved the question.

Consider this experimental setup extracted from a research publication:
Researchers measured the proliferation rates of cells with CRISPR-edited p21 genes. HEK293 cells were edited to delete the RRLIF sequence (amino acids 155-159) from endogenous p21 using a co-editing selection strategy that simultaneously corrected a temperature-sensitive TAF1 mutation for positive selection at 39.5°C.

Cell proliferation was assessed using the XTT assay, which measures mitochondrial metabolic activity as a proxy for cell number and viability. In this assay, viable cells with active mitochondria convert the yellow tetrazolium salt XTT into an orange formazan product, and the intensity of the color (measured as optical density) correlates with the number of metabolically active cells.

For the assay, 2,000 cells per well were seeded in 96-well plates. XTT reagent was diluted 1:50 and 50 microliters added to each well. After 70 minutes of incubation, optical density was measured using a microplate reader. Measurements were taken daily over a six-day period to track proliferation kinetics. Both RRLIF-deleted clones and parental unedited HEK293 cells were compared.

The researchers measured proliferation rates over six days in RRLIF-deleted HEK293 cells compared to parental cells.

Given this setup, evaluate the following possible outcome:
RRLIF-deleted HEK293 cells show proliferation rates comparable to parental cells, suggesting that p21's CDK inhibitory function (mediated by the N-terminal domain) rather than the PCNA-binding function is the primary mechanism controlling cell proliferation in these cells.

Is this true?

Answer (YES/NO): NO